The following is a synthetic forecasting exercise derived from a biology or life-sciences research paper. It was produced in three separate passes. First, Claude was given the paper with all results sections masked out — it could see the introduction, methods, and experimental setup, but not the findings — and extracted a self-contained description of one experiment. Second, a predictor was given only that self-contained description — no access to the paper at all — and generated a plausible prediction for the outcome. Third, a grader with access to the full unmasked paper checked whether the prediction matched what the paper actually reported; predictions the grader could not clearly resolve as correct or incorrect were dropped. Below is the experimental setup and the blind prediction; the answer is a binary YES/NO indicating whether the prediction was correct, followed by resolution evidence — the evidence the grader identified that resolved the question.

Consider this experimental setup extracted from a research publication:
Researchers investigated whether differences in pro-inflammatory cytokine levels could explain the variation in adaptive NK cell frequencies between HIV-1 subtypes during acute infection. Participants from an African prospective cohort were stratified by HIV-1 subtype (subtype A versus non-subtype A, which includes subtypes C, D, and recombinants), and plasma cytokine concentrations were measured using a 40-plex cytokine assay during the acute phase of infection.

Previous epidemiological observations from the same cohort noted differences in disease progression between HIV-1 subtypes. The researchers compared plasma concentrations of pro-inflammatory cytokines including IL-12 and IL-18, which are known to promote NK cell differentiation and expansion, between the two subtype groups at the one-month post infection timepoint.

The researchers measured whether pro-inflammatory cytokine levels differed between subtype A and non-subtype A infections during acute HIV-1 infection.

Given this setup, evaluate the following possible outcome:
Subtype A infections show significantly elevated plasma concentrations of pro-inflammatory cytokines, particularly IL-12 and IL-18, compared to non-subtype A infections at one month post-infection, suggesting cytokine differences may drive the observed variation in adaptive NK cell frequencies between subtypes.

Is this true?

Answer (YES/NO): NO